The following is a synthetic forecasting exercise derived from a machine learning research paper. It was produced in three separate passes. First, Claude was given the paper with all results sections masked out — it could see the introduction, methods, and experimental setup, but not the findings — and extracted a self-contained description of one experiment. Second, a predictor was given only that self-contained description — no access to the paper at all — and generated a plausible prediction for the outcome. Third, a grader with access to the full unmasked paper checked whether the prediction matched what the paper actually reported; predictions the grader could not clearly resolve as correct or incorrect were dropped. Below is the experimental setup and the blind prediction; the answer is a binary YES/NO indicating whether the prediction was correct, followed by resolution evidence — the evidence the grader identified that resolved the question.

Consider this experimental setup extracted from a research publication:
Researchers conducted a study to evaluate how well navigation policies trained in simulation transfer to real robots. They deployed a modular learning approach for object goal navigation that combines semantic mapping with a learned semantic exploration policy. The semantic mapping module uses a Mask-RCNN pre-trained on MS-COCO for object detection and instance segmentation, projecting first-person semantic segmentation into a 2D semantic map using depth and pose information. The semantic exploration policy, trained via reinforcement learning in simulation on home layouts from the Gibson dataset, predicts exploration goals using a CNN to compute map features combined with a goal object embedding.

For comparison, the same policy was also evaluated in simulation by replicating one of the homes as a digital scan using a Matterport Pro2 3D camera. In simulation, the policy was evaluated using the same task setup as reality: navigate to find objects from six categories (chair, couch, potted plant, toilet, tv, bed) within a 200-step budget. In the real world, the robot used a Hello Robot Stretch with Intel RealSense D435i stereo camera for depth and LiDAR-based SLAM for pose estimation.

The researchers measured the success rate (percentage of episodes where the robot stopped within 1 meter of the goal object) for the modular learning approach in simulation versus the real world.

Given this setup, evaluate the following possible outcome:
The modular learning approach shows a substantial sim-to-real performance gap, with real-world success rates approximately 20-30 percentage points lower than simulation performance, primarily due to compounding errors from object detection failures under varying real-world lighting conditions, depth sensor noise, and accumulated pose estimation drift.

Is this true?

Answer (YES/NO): NO